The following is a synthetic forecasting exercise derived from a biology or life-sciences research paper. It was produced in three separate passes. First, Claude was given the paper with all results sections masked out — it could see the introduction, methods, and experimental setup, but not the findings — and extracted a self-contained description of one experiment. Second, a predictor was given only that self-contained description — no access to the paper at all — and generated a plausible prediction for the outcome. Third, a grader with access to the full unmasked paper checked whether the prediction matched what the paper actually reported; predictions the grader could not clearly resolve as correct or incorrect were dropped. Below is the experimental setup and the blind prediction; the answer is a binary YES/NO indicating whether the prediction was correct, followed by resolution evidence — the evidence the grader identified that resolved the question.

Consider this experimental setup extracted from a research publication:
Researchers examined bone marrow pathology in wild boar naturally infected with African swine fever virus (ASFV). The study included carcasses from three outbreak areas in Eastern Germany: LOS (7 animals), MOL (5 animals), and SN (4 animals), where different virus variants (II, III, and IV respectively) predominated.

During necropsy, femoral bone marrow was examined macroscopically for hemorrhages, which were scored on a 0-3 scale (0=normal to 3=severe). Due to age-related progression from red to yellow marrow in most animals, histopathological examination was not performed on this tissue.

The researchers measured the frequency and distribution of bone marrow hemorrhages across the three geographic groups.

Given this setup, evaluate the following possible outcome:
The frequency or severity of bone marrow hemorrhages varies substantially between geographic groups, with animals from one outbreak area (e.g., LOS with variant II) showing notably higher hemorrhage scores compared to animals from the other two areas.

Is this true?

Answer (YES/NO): NO